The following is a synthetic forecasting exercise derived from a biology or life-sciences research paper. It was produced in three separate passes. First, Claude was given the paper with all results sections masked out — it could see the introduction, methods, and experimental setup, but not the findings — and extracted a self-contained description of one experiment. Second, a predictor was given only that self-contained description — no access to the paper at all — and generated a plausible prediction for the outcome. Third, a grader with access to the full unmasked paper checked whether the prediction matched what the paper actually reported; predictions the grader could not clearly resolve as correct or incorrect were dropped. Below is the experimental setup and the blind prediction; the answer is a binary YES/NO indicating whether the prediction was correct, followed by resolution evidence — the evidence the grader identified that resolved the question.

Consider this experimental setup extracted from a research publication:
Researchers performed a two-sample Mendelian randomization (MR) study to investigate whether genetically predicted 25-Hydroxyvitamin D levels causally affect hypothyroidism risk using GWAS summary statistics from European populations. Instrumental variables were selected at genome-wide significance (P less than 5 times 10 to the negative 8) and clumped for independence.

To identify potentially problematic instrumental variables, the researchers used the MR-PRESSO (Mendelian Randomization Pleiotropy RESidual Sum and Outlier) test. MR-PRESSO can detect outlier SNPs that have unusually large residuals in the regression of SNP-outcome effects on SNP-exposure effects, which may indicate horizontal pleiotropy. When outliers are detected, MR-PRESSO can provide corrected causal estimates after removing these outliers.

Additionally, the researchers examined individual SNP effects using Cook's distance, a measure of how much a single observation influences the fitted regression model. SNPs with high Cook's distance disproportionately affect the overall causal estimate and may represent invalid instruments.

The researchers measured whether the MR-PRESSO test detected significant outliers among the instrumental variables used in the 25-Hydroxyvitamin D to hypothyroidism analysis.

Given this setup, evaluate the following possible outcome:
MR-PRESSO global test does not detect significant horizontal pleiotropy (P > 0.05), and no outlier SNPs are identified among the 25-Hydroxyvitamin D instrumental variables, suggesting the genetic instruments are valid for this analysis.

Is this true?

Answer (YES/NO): NO